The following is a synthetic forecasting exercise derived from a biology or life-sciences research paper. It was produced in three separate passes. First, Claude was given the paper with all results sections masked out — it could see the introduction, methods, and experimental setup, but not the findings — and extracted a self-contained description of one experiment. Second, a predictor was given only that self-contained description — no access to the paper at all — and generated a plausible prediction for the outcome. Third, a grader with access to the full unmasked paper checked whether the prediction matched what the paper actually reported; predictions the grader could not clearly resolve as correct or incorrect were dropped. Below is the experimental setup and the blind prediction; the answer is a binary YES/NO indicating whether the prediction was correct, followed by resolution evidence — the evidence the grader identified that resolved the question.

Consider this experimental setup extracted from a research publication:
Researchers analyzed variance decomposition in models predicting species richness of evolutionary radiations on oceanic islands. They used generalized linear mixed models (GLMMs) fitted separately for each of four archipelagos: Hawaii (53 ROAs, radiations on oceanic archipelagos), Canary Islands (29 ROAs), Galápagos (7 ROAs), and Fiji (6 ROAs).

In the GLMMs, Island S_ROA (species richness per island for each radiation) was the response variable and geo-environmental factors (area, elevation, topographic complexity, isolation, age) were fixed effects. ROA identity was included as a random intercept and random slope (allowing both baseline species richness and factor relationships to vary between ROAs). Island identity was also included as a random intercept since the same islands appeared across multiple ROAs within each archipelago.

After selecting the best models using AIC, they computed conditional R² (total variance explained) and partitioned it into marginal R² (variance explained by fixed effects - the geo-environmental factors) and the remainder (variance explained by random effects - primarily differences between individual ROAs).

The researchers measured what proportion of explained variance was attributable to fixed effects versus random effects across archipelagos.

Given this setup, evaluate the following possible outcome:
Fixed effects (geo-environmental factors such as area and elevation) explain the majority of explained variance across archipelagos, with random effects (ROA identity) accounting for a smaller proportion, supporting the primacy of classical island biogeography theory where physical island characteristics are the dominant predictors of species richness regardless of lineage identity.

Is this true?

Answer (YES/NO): NO